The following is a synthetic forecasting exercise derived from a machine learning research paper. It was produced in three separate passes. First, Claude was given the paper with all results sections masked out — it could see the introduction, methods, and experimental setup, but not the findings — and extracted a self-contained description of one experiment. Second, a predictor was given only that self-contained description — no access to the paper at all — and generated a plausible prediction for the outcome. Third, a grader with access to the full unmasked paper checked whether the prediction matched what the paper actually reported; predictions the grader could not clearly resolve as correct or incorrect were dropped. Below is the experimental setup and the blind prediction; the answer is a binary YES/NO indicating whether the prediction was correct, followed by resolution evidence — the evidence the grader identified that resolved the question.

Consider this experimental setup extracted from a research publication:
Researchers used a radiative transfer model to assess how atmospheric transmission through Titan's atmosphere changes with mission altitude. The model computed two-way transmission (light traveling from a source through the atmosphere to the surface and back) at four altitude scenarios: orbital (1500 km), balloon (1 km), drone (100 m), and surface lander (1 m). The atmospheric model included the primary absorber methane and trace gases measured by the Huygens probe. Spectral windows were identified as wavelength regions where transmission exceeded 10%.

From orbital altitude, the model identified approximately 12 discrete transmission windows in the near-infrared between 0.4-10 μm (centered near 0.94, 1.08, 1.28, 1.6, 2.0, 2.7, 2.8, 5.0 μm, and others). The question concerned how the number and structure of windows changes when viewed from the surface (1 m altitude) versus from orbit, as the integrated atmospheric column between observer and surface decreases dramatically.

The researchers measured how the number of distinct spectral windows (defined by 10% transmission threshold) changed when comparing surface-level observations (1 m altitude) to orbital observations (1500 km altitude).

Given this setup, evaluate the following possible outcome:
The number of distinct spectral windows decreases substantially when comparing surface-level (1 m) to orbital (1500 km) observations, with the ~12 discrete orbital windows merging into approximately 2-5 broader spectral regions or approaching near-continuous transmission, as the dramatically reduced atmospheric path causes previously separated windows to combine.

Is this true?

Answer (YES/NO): YES